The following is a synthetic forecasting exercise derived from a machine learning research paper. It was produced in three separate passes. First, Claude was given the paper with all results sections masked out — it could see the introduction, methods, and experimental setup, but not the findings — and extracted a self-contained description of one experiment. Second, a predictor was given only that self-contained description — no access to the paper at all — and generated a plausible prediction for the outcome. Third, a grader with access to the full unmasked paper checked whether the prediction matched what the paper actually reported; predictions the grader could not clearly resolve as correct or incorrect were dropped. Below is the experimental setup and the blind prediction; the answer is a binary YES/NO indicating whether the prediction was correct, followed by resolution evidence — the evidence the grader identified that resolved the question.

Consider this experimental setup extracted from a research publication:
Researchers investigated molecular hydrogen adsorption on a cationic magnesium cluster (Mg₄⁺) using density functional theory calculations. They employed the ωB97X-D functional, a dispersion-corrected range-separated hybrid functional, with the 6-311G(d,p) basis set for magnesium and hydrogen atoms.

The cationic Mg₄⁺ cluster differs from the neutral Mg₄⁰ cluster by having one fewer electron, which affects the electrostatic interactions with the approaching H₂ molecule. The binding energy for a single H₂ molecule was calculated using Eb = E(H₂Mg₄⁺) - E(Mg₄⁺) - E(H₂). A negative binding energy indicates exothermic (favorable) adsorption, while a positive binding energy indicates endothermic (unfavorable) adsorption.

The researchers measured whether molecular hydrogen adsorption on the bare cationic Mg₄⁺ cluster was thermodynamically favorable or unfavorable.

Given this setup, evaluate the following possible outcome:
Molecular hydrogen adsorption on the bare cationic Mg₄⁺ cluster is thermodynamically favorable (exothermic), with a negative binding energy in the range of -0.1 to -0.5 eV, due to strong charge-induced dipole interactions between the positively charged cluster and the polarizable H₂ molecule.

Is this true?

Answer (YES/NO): NO